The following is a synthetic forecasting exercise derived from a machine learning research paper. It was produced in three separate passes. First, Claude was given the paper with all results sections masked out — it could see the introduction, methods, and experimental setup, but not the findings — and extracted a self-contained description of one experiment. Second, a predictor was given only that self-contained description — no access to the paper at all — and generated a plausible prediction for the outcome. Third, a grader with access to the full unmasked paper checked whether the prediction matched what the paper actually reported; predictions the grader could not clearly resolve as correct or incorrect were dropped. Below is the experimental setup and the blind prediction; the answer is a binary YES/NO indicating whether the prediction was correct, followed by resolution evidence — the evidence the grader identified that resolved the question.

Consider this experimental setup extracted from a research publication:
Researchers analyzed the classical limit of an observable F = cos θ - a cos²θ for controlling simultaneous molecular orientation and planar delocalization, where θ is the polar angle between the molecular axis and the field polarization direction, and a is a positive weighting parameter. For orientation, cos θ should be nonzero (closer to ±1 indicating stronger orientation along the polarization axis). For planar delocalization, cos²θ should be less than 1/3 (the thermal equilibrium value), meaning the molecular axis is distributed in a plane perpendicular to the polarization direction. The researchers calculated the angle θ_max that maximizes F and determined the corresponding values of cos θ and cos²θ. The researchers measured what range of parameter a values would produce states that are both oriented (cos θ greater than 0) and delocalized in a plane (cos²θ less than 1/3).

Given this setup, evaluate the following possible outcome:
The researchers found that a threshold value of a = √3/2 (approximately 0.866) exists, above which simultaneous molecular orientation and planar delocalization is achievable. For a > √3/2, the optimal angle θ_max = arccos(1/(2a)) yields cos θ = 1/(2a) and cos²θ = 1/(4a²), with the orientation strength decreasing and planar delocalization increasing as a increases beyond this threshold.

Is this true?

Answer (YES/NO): YES